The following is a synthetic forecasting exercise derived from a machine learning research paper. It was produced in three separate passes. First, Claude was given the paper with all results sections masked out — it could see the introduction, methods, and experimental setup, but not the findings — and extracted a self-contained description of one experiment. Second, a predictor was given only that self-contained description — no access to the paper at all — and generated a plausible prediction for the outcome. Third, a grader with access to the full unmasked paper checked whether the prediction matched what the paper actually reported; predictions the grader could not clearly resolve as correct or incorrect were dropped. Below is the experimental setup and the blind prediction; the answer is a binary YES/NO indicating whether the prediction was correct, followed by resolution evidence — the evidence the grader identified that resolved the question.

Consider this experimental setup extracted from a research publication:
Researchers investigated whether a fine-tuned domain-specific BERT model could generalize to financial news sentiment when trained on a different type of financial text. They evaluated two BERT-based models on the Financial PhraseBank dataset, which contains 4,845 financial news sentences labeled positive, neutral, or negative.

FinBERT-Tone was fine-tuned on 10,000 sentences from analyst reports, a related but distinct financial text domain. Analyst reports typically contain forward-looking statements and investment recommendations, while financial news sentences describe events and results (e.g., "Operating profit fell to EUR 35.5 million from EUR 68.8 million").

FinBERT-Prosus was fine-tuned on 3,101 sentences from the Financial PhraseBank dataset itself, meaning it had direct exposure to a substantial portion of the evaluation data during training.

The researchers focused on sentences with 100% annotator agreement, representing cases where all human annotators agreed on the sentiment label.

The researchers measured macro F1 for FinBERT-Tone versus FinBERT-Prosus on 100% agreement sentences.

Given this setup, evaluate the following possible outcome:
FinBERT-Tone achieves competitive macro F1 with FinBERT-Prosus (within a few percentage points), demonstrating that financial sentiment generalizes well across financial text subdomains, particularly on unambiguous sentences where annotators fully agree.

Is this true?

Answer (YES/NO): NO